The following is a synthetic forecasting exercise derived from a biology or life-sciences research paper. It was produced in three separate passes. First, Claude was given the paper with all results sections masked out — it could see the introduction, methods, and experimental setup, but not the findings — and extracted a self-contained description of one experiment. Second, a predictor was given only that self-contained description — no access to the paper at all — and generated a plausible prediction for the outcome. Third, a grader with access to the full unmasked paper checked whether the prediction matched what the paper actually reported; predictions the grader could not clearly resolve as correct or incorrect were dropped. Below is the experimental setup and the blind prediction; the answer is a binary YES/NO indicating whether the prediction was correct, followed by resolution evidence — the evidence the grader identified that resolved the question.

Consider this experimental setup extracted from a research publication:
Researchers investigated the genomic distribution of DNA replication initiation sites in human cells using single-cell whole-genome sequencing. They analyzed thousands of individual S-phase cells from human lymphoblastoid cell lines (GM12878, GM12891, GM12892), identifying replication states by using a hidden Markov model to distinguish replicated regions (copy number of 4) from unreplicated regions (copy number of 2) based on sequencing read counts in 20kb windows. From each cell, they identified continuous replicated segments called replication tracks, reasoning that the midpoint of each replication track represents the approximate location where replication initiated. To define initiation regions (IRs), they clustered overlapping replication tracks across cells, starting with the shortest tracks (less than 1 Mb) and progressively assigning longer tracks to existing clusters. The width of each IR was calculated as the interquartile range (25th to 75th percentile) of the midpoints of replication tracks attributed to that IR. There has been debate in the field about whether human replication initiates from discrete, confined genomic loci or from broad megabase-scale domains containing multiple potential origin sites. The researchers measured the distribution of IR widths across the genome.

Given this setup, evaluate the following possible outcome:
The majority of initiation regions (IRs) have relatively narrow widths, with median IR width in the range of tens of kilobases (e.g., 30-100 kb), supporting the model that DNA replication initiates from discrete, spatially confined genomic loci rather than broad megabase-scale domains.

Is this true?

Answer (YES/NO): YES